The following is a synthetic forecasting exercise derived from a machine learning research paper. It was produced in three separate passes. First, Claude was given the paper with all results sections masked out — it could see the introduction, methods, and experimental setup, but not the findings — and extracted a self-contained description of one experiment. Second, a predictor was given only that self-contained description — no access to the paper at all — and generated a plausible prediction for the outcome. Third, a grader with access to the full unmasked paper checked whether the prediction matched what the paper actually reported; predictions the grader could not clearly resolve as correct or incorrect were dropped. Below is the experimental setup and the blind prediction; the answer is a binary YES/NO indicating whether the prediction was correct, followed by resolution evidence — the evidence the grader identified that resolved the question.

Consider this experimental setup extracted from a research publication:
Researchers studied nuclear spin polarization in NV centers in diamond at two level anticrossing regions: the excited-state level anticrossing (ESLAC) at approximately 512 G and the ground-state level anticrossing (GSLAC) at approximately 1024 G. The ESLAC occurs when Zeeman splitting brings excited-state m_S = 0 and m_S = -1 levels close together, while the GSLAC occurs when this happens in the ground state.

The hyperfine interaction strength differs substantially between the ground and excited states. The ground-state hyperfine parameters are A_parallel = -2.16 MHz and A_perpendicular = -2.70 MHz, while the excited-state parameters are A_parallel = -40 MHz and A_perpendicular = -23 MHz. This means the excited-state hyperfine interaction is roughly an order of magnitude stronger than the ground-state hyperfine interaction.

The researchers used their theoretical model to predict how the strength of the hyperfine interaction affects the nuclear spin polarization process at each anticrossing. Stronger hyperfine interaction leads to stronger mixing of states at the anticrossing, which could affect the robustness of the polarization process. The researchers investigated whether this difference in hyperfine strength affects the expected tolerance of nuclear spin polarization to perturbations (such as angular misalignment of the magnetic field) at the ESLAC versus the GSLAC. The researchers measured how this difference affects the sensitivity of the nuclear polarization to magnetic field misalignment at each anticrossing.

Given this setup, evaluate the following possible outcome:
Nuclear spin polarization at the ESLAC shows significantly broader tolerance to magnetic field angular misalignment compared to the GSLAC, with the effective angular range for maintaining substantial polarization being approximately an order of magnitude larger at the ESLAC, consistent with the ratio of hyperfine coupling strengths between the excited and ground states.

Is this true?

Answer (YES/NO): YES